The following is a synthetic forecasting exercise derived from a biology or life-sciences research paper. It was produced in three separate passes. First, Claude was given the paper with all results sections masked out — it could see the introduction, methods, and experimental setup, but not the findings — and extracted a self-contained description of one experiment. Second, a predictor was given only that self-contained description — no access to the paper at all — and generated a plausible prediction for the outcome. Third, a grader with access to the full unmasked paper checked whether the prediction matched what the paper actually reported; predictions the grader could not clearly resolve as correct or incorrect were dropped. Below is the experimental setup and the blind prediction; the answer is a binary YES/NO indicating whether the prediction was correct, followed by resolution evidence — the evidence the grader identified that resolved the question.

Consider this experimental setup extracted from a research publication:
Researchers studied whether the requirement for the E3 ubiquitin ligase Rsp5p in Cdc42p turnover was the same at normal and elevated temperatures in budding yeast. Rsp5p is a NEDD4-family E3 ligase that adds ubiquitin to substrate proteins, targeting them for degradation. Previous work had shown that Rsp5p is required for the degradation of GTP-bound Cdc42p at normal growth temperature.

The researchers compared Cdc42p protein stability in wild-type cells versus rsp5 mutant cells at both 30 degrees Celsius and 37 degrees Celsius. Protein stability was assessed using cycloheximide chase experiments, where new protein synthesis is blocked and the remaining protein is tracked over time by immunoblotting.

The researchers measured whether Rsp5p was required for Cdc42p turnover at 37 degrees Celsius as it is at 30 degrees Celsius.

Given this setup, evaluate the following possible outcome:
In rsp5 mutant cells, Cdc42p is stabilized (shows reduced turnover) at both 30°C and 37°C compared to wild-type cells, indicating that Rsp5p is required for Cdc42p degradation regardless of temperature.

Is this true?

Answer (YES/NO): YES